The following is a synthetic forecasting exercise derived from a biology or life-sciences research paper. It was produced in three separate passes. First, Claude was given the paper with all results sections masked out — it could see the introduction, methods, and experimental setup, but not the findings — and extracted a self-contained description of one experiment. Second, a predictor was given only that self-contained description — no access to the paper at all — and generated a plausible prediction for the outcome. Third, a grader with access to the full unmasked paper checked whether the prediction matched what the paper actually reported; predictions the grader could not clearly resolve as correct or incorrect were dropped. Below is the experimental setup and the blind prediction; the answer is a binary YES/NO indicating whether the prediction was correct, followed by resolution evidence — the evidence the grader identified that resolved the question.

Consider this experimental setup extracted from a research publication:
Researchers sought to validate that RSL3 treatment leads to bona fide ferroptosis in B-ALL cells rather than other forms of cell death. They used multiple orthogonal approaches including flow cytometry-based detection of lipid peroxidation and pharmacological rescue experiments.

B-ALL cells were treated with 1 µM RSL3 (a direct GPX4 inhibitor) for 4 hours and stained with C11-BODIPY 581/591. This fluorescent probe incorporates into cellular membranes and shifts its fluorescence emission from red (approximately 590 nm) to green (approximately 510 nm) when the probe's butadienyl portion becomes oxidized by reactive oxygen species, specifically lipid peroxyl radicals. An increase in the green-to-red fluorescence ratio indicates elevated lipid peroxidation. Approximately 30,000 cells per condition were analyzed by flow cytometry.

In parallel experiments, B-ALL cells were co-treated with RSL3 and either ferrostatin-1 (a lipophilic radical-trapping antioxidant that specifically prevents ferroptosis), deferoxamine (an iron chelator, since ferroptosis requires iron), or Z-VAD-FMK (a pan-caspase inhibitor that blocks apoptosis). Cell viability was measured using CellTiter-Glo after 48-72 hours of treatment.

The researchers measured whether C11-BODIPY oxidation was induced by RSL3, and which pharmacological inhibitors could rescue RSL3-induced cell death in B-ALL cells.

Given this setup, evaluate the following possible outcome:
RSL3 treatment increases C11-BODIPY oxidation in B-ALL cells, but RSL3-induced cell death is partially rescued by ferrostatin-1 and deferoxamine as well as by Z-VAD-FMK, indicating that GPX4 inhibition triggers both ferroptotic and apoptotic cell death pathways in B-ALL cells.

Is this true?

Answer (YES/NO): NO